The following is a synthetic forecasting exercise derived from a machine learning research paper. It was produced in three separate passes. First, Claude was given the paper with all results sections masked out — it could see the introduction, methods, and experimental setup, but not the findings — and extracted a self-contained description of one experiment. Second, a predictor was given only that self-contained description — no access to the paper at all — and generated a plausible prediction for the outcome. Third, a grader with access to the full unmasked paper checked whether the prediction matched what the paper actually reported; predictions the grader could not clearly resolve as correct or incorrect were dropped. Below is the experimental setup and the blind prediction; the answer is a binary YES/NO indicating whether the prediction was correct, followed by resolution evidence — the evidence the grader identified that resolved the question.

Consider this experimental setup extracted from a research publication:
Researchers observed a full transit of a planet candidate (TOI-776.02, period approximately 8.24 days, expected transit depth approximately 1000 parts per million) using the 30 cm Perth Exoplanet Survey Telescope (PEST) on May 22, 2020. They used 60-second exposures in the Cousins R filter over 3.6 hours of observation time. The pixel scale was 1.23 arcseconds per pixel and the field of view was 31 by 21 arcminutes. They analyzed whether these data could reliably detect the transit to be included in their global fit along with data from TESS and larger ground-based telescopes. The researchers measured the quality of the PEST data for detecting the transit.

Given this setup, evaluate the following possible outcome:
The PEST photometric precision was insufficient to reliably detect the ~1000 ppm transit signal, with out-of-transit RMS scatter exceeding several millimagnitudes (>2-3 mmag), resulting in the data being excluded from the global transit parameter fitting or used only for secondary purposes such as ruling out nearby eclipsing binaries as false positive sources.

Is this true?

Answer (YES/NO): YES